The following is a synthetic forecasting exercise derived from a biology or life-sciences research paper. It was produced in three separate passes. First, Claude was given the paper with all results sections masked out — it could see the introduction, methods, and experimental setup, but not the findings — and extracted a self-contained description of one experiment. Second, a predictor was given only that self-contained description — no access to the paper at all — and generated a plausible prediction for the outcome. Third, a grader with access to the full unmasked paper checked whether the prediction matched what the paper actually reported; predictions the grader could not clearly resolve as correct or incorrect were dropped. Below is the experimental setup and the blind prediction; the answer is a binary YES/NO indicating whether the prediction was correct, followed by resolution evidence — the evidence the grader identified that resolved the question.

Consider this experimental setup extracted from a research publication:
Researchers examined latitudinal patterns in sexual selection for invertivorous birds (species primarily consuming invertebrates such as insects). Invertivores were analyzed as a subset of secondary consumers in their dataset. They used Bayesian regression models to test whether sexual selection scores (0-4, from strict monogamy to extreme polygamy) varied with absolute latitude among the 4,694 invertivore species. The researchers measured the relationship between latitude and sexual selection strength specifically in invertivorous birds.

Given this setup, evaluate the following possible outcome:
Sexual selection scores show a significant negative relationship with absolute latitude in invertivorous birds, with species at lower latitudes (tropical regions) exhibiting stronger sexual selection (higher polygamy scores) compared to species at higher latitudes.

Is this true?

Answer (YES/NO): NO